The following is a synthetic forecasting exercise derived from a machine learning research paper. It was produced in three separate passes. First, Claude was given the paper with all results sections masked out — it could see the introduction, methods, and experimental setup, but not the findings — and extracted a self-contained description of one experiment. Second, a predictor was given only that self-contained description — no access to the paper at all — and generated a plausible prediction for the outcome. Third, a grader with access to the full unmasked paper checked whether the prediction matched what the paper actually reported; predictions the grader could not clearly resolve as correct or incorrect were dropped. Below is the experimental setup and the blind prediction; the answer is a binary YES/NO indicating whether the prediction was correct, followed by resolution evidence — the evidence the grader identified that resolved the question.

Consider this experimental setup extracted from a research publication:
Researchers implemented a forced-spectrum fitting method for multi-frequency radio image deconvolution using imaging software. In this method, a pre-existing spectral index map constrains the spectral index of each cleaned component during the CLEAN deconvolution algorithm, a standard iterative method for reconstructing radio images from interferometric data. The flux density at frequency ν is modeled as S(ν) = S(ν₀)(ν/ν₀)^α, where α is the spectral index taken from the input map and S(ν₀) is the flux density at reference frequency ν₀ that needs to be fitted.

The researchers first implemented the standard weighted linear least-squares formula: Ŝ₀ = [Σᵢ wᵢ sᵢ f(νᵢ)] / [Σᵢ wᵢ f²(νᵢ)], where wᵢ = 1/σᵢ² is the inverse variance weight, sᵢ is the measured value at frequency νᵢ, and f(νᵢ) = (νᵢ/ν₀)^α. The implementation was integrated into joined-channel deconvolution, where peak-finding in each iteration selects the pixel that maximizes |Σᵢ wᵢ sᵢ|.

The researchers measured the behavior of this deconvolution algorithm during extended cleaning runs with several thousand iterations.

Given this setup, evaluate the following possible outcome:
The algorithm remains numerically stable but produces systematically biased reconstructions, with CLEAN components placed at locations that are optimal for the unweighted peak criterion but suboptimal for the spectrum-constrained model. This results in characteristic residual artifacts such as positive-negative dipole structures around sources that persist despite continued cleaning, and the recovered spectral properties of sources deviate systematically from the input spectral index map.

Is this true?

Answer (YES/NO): NO